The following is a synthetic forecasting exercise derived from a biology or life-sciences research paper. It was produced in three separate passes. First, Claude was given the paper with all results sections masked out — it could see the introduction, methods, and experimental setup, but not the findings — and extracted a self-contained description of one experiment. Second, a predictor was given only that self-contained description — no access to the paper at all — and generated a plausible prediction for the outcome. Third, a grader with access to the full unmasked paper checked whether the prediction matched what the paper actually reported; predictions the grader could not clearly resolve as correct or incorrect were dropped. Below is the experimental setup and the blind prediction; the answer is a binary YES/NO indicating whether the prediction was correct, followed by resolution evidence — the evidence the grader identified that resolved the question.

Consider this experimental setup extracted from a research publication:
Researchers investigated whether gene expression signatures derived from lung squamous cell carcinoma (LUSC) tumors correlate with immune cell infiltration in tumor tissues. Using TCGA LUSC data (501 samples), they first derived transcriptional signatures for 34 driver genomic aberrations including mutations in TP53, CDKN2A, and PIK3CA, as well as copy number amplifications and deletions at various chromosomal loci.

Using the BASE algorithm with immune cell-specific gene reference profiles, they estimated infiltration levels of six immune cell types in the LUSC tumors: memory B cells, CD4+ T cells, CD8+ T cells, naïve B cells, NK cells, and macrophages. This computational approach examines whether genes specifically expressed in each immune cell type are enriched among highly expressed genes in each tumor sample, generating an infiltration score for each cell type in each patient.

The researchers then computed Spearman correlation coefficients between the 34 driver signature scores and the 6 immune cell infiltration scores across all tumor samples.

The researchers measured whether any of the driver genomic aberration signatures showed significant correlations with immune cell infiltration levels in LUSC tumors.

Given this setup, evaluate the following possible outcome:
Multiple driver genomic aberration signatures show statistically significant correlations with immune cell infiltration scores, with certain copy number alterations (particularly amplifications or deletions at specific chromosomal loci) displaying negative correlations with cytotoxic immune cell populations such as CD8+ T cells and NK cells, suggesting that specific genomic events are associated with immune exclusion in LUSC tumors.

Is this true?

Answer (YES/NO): YES